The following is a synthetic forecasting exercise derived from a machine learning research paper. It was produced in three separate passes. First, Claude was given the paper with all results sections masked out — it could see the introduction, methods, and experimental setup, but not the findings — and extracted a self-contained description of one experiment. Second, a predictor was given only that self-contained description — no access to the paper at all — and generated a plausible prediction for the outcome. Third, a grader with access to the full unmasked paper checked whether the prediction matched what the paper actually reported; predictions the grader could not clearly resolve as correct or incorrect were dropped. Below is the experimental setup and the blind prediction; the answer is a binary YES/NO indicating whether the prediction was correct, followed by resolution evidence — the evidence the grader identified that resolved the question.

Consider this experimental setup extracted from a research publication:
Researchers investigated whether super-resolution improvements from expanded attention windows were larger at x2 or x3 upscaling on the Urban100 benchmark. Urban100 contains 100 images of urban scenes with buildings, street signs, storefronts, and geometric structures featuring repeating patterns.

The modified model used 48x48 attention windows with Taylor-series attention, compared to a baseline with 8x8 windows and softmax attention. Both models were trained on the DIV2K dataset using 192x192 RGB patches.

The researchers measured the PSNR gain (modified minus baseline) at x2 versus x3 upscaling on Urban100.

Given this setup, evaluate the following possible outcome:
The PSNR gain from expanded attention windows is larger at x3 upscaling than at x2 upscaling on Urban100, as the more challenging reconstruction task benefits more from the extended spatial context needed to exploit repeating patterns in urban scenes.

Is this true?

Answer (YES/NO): NO